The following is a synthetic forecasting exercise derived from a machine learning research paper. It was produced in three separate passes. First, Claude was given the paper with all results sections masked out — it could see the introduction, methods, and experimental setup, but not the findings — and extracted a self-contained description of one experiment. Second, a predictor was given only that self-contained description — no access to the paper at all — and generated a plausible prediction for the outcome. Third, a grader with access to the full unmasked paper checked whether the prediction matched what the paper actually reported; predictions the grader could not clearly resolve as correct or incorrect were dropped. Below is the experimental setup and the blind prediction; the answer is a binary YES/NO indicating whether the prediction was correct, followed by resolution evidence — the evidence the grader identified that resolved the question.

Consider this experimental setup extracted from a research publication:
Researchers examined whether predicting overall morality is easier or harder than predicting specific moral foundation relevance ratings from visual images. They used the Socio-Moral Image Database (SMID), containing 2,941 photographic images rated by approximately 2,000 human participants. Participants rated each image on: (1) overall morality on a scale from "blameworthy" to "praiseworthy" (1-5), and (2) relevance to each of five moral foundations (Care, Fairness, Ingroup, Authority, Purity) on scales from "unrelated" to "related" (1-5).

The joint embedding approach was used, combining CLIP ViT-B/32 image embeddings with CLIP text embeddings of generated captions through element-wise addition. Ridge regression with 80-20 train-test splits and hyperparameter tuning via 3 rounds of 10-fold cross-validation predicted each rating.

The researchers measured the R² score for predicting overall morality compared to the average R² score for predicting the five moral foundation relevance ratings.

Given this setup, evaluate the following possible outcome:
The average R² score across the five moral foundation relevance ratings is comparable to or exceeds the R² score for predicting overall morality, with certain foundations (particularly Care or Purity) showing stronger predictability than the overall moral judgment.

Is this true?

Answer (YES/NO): NO